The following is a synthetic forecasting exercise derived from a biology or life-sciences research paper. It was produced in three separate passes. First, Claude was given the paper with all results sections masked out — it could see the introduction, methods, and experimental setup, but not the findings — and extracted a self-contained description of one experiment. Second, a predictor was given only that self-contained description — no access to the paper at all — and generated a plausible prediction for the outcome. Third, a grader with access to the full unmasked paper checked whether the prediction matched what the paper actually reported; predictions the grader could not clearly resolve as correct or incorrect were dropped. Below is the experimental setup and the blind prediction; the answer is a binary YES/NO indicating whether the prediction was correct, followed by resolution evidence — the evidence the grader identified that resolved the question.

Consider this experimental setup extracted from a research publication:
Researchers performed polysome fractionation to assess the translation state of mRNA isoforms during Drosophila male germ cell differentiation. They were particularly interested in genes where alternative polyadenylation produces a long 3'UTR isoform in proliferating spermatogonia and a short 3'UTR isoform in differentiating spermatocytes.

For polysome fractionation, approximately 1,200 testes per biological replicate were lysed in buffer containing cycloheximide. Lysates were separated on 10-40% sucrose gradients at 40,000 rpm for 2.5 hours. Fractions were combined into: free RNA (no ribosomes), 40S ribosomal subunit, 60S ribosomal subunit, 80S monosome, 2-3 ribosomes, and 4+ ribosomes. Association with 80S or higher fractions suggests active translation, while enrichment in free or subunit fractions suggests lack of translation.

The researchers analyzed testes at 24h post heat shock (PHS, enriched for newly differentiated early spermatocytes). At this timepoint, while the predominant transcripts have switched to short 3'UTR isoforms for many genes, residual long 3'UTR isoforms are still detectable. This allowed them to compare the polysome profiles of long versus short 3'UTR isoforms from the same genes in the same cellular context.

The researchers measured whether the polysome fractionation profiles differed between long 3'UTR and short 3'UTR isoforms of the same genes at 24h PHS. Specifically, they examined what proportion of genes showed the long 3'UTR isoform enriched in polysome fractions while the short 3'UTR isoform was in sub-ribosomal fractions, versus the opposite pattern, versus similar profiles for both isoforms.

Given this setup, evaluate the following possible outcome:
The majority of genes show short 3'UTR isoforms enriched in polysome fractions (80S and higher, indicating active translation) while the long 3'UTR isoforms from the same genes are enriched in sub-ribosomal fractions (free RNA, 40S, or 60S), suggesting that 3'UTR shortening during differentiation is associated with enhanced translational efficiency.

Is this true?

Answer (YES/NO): NO